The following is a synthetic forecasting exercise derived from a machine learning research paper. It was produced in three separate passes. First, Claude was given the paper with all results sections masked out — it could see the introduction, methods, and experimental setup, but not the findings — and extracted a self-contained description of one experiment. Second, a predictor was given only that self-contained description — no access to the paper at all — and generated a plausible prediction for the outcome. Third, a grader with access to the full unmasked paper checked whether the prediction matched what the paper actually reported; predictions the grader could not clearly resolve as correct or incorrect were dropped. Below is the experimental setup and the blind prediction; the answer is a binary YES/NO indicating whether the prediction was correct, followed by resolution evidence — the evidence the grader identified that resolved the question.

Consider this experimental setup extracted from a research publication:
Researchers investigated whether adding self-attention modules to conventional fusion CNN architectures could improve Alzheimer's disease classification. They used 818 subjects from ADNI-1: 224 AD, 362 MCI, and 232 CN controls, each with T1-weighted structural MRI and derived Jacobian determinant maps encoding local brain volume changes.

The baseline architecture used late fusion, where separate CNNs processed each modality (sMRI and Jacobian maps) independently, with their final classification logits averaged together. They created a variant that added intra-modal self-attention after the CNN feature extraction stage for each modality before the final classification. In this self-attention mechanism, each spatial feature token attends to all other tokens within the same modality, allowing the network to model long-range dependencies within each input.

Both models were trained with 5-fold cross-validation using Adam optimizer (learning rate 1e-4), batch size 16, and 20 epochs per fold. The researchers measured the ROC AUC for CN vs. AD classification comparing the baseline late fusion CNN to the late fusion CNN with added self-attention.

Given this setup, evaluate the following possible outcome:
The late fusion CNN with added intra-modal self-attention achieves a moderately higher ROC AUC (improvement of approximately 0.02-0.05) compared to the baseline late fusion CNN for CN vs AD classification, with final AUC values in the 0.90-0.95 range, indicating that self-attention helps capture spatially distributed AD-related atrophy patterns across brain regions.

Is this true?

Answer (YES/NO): NO